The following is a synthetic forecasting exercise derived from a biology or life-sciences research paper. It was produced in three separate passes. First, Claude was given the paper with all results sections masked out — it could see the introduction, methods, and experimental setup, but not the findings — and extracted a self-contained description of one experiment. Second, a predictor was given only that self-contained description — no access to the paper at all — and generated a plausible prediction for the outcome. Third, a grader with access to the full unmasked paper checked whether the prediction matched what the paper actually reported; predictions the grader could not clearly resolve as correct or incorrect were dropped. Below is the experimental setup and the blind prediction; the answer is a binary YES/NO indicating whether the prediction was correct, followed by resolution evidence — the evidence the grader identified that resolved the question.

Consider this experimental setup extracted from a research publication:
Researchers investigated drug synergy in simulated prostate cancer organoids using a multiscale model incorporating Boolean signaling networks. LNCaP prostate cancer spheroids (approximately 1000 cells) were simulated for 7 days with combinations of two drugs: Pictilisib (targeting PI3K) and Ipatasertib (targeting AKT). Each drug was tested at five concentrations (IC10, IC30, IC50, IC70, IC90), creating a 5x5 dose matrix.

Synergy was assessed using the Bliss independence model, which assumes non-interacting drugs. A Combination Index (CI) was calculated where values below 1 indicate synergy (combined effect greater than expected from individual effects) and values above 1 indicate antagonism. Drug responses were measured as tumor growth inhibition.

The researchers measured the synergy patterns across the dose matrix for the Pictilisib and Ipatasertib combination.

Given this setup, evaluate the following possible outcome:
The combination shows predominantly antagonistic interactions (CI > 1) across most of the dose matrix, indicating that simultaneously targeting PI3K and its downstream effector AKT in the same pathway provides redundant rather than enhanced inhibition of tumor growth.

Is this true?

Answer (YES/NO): NO